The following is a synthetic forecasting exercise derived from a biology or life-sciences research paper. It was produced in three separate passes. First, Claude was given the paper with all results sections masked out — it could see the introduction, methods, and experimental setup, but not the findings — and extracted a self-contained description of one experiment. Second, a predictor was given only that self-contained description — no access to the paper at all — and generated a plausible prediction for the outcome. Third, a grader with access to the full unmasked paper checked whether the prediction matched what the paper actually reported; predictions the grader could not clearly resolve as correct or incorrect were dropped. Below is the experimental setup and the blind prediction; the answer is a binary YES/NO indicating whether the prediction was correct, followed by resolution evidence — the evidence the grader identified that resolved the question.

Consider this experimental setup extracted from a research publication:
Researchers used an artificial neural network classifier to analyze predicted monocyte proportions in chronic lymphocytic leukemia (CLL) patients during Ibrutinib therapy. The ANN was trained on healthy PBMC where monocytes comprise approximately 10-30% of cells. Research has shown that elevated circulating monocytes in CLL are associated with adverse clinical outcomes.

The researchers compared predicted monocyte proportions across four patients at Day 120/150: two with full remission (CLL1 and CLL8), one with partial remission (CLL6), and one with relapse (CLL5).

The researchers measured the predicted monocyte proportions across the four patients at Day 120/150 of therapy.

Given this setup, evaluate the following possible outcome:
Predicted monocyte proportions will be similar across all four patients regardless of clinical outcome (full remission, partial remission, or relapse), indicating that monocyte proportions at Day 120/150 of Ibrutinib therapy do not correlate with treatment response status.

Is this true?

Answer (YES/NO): NO